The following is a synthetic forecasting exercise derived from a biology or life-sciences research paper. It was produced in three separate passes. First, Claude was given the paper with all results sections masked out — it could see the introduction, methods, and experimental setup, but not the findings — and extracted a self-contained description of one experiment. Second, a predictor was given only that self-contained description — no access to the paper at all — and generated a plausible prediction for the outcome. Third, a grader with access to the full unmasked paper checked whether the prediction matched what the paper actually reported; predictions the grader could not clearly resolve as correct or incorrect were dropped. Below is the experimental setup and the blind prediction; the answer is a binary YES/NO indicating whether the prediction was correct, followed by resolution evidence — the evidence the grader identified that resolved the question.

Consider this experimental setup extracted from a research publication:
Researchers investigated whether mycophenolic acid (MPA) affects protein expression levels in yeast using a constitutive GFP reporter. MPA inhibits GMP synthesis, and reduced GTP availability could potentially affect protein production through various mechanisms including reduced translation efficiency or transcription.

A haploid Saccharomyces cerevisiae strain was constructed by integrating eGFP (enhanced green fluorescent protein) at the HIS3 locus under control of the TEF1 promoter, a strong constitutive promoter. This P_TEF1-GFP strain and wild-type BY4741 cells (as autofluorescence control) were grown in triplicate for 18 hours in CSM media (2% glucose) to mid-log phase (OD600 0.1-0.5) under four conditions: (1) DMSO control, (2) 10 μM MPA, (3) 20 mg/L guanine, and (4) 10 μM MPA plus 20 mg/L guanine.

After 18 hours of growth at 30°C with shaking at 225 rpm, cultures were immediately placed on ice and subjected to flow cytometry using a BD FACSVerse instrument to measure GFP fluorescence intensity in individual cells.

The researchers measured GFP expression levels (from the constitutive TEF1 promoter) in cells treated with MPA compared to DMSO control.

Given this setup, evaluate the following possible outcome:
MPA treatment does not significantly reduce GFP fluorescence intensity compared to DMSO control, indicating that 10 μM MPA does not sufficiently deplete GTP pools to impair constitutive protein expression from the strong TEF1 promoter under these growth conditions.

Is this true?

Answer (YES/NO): NO